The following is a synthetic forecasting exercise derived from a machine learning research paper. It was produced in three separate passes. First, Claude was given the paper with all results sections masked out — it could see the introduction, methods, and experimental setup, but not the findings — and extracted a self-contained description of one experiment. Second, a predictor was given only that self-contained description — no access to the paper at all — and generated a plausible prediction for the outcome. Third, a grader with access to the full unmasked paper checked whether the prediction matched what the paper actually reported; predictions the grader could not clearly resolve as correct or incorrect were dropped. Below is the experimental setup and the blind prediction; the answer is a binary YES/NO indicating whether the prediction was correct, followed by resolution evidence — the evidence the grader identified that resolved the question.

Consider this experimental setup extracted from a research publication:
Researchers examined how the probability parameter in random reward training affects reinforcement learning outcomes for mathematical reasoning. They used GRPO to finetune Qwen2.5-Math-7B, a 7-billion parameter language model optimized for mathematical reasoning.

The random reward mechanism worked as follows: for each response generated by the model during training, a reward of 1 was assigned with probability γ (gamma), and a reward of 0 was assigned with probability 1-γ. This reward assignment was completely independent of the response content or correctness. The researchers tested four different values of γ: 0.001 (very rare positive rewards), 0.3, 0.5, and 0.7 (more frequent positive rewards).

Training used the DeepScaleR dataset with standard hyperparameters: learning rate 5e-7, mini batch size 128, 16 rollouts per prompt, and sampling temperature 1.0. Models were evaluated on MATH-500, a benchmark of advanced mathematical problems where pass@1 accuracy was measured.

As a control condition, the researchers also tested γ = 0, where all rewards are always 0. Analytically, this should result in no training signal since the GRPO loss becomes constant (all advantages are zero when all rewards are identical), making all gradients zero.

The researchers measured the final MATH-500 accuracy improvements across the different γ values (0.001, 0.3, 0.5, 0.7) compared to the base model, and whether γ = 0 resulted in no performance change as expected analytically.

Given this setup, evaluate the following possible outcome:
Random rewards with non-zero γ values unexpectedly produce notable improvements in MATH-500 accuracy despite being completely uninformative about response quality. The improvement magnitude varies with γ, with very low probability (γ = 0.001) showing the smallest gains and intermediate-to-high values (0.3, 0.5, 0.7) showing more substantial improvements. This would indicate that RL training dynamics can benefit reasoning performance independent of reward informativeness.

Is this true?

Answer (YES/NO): NO